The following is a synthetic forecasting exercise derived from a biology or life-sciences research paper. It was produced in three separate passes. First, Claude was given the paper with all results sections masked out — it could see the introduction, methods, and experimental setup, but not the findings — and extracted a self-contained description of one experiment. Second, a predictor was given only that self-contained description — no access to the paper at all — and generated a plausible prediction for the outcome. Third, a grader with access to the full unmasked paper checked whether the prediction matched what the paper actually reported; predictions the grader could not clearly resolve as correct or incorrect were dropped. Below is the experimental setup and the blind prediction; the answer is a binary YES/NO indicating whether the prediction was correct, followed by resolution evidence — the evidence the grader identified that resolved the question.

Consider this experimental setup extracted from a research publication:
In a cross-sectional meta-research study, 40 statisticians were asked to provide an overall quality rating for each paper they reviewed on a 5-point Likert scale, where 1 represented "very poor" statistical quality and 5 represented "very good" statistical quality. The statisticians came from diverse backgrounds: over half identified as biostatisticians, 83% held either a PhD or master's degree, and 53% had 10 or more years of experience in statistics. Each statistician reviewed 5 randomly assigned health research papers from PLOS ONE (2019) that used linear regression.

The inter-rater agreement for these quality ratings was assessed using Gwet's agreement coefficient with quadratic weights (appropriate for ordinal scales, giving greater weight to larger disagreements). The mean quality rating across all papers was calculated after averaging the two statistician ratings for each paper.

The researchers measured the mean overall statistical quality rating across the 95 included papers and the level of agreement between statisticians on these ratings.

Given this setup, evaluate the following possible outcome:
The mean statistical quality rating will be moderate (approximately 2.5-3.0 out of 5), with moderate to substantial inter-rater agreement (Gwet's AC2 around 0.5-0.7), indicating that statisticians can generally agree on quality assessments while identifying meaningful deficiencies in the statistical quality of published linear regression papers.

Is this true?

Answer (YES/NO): NO